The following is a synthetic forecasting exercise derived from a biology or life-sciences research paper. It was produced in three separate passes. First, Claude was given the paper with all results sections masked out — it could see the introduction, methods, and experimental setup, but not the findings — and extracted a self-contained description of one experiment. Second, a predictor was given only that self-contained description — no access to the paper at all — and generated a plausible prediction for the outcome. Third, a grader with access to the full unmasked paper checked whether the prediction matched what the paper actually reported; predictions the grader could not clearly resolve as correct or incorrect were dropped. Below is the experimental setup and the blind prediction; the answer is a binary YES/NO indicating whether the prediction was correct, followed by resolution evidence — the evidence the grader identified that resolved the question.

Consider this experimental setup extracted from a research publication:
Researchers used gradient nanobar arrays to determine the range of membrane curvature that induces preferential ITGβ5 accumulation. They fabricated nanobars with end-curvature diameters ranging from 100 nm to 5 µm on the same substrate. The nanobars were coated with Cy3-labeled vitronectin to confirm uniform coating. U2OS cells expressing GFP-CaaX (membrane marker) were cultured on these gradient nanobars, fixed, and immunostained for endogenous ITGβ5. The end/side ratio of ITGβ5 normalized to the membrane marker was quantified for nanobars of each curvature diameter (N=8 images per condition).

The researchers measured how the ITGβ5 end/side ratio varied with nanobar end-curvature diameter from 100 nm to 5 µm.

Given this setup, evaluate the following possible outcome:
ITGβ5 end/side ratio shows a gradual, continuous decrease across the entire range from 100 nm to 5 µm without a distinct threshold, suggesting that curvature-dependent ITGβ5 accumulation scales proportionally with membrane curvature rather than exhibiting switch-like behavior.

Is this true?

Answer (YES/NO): NO